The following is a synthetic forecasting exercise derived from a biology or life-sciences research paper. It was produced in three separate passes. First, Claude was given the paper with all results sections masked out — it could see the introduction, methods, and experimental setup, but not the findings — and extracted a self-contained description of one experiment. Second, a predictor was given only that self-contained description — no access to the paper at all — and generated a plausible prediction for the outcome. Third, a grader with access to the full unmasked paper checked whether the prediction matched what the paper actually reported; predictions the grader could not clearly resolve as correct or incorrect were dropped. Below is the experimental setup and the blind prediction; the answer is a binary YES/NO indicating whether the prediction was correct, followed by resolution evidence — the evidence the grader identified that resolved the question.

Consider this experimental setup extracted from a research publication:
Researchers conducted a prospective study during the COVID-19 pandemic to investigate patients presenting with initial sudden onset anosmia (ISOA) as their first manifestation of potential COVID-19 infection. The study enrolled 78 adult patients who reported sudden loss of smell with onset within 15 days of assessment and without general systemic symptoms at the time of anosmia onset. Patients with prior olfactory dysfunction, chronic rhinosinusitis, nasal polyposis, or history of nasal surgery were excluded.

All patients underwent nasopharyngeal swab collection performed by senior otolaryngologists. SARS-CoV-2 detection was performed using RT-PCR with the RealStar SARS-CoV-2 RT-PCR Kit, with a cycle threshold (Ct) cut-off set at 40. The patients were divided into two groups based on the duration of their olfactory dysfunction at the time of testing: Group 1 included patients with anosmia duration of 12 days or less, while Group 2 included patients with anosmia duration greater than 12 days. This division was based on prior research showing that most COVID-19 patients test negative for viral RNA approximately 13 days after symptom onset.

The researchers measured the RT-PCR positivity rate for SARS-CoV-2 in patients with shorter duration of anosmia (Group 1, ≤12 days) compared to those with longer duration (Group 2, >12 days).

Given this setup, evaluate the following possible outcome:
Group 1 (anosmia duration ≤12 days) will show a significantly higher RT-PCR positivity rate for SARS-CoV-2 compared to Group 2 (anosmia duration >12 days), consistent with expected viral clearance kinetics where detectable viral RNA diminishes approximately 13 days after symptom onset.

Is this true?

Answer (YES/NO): YES